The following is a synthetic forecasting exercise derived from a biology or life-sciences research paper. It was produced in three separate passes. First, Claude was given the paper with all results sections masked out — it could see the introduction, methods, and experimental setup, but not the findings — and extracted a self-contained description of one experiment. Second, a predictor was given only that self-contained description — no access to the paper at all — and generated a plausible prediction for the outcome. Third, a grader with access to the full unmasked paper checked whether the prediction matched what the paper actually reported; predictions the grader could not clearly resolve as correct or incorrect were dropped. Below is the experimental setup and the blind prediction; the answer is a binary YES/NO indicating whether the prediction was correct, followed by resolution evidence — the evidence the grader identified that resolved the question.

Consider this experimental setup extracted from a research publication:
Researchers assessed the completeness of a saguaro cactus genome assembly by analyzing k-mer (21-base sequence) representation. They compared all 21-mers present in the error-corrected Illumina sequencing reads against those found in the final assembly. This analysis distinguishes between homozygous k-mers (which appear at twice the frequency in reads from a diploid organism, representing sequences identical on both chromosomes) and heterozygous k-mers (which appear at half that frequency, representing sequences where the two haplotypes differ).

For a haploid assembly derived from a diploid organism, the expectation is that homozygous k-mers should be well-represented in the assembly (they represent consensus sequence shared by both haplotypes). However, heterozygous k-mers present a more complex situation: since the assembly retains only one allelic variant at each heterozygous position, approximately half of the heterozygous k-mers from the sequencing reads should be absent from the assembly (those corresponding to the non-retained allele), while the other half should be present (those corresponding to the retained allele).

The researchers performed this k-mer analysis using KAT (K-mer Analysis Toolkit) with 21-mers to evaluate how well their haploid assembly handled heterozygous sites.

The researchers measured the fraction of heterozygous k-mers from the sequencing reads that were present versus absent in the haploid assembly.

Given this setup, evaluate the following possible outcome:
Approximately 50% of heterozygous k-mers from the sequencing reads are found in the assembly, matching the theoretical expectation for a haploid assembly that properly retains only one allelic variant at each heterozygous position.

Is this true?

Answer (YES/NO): YES